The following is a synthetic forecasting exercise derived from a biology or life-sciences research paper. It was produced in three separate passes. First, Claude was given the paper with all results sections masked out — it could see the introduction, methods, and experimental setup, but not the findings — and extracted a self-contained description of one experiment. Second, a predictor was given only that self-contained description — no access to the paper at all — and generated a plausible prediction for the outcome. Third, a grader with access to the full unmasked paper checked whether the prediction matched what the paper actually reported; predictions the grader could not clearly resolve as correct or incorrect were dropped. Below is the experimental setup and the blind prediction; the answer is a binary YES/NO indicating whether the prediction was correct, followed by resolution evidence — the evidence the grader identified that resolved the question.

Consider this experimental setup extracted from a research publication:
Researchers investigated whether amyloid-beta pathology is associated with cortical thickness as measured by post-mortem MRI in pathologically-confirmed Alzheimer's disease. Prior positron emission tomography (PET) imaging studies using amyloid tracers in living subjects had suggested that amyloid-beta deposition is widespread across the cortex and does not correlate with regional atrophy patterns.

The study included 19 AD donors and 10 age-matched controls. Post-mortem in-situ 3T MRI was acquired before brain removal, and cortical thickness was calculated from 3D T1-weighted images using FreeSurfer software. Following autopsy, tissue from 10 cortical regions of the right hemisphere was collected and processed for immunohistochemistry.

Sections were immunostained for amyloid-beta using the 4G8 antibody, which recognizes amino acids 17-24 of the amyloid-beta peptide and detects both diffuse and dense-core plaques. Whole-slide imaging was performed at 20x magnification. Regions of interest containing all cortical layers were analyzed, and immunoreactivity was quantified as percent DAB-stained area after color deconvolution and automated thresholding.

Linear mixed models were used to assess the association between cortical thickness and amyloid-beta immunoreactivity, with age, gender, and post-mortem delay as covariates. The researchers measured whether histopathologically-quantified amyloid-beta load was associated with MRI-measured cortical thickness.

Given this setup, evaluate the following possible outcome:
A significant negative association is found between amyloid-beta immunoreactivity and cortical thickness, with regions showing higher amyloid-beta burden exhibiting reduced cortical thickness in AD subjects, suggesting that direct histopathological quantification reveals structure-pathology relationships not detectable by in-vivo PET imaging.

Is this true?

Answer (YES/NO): NO